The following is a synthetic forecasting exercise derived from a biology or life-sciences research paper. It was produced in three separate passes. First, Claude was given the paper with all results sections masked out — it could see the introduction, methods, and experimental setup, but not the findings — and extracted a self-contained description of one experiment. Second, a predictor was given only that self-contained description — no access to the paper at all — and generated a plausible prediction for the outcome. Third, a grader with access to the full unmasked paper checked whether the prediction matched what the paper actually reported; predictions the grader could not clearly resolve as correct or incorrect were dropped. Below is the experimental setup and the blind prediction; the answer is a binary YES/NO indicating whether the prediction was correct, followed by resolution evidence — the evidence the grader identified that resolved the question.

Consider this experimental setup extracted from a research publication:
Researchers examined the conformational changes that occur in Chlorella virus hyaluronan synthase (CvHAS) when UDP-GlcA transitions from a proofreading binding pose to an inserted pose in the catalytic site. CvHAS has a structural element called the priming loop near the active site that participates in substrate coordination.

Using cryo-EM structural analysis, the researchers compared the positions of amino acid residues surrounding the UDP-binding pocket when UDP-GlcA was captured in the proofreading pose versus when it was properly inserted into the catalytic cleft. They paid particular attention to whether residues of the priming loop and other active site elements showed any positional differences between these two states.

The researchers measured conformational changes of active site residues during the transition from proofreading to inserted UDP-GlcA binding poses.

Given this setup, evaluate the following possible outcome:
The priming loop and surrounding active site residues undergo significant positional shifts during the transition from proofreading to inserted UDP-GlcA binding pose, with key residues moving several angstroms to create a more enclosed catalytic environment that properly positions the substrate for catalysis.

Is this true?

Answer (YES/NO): NO